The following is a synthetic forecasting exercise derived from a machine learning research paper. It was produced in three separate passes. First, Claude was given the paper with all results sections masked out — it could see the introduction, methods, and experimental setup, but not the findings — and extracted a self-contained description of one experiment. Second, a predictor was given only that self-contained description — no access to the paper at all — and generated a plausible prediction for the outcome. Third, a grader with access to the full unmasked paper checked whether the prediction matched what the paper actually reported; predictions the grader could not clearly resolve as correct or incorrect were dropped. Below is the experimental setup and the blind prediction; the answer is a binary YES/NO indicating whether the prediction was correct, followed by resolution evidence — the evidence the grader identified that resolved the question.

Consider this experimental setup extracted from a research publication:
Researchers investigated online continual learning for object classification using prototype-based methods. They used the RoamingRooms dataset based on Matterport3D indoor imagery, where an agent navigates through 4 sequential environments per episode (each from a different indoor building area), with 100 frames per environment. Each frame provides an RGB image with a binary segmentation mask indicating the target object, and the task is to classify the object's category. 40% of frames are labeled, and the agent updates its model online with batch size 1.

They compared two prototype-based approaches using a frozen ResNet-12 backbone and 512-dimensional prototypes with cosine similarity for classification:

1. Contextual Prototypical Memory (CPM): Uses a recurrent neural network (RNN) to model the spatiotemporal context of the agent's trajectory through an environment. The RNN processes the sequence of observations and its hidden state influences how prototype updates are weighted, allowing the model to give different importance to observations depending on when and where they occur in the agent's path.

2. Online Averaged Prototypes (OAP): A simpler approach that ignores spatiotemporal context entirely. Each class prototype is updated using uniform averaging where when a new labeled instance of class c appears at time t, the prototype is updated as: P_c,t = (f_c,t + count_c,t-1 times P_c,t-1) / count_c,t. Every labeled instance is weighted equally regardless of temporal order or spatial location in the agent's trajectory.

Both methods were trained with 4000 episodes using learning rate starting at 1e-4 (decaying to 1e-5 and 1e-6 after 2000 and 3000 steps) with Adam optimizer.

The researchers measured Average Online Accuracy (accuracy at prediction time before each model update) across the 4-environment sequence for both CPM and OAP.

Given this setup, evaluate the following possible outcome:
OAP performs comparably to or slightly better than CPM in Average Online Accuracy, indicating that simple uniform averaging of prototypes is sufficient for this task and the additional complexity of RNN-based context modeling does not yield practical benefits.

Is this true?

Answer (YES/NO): NO